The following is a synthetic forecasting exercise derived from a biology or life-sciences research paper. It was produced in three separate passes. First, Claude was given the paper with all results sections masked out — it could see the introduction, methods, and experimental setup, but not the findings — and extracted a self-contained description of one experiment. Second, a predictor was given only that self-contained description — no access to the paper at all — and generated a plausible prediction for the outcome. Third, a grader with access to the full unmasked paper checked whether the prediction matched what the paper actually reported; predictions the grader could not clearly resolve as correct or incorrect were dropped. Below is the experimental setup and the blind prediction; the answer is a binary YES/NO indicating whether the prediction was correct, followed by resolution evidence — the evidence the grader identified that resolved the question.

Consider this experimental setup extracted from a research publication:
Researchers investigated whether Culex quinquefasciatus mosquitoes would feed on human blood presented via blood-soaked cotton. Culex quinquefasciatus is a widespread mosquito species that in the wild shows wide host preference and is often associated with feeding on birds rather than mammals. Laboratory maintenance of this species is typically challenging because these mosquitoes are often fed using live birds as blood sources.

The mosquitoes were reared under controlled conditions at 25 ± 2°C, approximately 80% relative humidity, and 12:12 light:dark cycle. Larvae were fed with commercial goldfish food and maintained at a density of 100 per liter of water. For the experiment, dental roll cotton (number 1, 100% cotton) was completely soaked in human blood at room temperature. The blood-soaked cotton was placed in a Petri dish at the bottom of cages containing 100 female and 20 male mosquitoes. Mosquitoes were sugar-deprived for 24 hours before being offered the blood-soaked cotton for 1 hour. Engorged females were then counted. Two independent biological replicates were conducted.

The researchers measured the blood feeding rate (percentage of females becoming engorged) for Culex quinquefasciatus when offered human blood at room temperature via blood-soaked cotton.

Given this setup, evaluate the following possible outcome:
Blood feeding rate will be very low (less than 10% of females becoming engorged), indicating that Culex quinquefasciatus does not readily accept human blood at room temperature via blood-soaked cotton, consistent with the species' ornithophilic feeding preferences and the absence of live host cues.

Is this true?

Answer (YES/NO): NO